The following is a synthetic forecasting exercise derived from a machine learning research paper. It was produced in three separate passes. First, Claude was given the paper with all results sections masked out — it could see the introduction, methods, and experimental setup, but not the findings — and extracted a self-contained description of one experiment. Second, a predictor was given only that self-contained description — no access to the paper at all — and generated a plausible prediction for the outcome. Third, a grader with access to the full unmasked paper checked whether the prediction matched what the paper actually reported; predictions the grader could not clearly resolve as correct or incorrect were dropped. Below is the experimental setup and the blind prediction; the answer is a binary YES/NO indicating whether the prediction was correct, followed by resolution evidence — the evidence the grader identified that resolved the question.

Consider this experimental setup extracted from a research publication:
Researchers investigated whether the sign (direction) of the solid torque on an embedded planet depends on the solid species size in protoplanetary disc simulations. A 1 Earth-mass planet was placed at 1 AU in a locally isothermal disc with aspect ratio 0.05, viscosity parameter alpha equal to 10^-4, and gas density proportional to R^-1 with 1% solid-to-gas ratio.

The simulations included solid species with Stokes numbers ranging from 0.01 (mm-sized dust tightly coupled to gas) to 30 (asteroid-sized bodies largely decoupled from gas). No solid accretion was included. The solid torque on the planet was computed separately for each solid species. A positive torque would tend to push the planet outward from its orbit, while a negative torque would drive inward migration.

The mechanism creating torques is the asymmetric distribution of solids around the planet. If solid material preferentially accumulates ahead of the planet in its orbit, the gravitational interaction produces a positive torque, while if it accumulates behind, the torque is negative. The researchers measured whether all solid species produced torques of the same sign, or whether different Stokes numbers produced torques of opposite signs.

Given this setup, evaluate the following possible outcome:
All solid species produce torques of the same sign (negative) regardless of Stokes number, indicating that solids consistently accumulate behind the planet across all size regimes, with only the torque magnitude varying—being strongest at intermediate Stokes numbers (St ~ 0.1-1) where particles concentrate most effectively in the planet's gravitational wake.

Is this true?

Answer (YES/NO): NO